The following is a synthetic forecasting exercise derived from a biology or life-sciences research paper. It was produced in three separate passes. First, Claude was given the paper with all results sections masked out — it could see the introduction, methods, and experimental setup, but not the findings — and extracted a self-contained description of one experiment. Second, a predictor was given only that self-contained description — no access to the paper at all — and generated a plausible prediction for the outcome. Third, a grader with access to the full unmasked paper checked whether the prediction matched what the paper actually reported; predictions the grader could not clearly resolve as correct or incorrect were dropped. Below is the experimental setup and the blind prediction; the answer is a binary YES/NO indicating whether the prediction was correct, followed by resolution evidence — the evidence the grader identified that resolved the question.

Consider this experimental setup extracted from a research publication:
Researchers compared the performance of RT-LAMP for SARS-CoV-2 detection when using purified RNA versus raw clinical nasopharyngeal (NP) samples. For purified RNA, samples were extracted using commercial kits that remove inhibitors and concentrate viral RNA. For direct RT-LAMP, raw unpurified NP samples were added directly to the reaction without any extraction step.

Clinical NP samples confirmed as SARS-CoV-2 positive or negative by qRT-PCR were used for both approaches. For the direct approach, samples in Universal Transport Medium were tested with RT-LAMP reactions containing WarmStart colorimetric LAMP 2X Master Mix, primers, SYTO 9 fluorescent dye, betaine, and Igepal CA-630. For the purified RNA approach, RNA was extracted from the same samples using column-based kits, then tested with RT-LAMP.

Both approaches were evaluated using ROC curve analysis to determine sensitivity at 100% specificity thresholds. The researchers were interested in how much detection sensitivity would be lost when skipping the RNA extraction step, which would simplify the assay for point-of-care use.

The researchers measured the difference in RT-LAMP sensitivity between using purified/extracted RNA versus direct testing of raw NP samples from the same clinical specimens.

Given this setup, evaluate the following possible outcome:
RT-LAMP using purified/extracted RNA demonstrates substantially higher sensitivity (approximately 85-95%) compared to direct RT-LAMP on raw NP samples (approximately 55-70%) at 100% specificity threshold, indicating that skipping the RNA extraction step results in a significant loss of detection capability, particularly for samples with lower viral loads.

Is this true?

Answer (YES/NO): NO